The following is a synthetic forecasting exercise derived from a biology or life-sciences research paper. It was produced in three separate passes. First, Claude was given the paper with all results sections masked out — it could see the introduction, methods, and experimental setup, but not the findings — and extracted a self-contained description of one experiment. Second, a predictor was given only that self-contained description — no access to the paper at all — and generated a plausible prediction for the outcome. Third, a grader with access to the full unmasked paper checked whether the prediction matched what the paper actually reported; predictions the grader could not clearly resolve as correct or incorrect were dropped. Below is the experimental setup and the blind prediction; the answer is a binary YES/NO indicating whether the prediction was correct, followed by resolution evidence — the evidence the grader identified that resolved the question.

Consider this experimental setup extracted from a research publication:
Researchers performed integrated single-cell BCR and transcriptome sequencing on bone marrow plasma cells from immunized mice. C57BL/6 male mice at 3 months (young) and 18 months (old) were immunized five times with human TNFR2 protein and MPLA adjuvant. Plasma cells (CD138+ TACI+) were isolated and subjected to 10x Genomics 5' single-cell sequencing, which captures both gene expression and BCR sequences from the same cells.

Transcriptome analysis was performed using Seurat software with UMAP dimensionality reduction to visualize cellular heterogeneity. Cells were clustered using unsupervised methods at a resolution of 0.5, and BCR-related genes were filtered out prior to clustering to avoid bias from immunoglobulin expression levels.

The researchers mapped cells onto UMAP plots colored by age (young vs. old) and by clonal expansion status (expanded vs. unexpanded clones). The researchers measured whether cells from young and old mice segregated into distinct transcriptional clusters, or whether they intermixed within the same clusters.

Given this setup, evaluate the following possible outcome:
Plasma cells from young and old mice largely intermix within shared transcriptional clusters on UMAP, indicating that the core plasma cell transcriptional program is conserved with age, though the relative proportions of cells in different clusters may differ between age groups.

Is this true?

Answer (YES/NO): YES